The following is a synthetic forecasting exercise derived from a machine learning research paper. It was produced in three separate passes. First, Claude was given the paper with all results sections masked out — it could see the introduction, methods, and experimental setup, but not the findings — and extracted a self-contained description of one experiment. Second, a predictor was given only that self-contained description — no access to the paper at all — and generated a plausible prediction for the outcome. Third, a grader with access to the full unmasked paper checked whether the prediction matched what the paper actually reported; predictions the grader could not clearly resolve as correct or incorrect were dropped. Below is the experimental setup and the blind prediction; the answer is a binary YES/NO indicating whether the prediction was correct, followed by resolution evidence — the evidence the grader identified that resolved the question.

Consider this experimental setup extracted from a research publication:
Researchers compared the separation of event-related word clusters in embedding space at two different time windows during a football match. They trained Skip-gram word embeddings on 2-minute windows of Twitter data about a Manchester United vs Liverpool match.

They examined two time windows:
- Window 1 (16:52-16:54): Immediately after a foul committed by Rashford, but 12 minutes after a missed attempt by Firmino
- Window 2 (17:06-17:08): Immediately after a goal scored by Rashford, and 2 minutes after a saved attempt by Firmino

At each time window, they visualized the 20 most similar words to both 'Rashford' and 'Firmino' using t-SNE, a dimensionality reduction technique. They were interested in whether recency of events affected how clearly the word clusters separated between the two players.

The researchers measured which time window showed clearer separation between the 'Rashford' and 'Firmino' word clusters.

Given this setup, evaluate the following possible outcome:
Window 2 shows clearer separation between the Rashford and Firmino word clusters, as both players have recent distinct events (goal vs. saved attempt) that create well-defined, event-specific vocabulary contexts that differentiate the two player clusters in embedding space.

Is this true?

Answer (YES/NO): YES